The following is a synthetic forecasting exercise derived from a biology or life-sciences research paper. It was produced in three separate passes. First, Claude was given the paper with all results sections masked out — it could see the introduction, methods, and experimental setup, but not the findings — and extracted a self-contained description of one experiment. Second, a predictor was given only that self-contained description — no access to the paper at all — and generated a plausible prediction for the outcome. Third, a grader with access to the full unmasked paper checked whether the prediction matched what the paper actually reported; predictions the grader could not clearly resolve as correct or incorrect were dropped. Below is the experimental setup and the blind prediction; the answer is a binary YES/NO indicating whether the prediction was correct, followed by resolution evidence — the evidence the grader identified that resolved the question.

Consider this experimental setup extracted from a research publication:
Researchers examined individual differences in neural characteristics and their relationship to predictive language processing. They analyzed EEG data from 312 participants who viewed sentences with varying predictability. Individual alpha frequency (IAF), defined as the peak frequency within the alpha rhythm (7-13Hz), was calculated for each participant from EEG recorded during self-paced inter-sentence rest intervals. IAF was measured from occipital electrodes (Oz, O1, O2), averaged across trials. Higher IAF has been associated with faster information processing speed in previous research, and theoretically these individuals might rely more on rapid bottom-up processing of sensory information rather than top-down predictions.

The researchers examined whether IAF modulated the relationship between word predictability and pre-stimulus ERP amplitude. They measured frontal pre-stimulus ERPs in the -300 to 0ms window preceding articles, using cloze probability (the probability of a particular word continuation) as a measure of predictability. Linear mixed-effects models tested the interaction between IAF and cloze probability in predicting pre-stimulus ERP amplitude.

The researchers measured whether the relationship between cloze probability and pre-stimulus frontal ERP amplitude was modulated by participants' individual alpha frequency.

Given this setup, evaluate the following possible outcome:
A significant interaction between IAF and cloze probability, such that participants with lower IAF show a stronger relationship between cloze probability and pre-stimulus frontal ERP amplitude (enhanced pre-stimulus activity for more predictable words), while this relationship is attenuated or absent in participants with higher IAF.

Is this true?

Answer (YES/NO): NO